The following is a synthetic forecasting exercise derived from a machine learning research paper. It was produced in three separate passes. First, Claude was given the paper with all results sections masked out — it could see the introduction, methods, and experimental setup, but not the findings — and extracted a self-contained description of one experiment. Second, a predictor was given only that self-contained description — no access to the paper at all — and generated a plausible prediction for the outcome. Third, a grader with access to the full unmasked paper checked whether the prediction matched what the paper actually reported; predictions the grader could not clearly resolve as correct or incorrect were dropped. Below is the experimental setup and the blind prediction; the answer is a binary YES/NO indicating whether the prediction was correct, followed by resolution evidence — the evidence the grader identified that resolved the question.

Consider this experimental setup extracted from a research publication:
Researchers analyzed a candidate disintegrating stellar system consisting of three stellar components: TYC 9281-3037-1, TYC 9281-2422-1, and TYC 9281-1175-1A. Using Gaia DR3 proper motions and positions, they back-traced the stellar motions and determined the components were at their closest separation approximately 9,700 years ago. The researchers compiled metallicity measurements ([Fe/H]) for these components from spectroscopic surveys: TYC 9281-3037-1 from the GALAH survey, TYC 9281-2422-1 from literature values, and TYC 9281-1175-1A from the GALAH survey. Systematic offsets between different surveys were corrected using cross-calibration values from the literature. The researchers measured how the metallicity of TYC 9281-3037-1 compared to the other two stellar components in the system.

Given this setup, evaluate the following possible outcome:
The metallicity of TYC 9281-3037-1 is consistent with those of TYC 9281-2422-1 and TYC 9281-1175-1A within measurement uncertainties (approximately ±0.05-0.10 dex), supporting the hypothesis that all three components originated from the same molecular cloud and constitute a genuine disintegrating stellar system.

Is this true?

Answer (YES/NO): NO